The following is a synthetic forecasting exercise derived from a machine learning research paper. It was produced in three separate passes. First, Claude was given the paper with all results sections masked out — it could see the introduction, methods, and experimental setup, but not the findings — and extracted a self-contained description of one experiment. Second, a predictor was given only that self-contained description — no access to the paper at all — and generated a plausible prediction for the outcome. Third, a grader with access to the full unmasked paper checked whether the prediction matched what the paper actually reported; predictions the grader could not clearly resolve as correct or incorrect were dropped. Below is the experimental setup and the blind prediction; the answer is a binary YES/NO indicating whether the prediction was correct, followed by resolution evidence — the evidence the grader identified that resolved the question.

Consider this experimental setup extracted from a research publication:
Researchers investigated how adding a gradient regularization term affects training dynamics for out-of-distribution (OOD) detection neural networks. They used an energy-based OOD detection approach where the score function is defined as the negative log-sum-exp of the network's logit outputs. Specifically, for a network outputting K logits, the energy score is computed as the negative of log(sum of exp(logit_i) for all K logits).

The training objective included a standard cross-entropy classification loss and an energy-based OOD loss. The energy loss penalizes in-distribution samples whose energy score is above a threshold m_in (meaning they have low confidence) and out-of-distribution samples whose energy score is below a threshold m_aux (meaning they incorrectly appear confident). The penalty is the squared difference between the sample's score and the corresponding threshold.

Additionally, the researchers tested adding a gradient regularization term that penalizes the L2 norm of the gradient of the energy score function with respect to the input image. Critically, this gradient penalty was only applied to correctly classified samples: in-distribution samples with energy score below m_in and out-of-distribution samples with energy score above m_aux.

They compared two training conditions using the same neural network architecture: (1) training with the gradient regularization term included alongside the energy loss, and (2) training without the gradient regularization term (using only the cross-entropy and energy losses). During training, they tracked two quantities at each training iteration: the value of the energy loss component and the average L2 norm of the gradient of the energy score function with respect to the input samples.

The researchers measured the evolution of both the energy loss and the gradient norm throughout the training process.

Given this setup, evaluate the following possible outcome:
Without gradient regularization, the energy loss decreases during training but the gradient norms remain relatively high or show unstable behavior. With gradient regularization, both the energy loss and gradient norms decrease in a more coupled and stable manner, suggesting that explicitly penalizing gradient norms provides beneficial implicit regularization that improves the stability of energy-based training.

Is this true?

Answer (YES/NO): NO